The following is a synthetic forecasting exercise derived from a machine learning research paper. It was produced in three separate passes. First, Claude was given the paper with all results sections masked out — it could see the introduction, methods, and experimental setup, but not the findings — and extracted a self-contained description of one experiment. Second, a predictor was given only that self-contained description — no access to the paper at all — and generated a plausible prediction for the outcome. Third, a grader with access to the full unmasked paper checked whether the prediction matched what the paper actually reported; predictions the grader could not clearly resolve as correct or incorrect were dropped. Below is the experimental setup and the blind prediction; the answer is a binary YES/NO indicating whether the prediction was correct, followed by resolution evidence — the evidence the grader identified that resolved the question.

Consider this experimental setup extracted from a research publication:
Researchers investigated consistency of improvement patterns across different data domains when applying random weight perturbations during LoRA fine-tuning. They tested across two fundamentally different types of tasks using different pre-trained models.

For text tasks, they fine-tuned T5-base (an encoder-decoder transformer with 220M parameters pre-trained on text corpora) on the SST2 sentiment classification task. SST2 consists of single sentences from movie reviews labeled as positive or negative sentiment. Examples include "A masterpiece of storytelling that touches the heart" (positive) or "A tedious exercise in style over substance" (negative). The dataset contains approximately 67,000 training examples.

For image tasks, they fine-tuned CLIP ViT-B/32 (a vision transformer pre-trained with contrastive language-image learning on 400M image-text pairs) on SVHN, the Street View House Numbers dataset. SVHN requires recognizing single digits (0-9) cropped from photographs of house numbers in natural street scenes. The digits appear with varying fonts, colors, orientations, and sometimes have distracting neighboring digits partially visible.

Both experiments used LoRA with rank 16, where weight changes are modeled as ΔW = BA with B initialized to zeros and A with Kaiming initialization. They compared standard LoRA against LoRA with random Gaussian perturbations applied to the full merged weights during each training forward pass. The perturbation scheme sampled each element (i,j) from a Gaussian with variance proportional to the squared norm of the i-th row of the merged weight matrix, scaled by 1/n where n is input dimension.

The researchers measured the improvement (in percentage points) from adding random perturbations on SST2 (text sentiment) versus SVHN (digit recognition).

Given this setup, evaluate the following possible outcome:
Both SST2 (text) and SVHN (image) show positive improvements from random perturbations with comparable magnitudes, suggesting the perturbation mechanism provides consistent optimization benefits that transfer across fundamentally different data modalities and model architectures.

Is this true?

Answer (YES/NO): NO